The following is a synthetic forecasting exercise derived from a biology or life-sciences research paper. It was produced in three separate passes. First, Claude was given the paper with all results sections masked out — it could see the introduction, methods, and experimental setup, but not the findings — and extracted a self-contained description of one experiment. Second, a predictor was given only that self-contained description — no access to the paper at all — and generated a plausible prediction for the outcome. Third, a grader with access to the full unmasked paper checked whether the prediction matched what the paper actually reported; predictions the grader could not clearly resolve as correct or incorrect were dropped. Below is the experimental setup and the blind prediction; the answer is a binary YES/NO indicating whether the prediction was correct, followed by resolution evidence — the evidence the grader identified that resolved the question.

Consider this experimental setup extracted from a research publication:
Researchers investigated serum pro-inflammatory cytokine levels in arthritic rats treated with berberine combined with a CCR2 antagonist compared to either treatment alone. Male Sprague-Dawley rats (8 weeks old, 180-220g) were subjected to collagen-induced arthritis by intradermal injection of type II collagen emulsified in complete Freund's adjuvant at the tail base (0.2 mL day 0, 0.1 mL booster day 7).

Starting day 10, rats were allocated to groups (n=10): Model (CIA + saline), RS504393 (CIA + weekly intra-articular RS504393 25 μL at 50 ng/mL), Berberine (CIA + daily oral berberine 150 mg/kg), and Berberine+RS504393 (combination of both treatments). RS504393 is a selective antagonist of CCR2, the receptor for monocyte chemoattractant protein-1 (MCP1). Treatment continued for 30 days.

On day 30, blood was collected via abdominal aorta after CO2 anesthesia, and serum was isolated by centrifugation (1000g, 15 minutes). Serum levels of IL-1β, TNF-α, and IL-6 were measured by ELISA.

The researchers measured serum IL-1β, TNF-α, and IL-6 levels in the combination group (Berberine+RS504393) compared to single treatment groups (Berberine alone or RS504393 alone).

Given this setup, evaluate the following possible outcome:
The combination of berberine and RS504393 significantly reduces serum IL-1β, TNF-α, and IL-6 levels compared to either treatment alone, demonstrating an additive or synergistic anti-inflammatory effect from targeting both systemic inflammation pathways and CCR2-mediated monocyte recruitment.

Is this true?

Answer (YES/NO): NO